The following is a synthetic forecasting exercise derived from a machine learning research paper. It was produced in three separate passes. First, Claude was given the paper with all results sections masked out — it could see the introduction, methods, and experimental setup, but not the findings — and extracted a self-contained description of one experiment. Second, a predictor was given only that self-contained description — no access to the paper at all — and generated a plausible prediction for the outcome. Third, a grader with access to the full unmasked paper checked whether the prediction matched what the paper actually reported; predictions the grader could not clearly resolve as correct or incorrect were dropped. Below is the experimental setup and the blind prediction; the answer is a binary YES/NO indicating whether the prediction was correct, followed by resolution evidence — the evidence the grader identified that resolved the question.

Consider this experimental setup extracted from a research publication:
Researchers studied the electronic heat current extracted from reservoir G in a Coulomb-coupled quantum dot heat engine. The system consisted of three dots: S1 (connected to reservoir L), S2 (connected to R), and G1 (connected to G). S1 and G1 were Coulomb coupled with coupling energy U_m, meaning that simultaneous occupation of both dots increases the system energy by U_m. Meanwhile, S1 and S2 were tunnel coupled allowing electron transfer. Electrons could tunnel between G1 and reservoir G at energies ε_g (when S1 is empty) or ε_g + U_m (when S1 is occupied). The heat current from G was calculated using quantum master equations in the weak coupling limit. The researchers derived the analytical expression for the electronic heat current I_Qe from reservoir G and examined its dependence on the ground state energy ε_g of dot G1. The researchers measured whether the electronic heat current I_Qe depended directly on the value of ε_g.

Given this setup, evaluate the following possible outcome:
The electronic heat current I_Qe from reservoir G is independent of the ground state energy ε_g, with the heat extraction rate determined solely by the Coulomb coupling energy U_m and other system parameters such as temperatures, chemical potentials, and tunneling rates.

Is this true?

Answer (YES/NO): NO